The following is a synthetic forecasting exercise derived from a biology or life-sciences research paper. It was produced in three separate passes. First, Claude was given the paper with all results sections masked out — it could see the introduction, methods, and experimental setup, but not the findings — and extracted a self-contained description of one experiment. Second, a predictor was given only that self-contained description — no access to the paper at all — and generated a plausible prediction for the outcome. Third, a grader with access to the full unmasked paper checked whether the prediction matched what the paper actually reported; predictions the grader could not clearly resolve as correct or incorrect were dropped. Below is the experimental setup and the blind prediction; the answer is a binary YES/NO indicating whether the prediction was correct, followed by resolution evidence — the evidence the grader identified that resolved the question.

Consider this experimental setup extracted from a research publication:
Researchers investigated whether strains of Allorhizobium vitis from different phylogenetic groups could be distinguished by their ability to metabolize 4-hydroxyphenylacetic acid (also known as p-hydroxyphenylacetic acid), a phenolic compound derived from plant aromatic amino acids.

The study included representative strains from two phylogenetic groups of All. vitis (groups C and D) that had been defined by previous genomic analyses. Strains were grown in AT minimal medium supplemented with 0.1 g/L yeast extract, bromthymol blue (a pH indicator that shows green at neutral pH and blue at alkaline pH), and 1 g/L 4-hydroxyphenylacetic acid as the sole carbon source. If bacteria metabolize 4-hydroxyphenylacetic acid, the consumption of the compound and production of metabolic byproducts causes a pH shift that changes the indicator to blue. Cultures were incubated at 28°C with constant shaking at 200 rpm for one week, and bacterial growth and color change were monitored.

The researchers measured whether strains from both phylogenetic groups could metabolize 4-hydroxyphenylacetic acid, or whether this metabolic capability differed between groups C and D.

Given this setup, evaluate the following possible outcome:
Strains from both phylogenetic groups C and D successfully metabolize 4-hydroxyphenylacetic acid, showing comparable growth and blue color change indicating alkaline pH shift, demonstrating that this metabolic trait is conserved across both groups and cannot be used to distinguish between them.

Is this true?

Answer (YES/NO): NO